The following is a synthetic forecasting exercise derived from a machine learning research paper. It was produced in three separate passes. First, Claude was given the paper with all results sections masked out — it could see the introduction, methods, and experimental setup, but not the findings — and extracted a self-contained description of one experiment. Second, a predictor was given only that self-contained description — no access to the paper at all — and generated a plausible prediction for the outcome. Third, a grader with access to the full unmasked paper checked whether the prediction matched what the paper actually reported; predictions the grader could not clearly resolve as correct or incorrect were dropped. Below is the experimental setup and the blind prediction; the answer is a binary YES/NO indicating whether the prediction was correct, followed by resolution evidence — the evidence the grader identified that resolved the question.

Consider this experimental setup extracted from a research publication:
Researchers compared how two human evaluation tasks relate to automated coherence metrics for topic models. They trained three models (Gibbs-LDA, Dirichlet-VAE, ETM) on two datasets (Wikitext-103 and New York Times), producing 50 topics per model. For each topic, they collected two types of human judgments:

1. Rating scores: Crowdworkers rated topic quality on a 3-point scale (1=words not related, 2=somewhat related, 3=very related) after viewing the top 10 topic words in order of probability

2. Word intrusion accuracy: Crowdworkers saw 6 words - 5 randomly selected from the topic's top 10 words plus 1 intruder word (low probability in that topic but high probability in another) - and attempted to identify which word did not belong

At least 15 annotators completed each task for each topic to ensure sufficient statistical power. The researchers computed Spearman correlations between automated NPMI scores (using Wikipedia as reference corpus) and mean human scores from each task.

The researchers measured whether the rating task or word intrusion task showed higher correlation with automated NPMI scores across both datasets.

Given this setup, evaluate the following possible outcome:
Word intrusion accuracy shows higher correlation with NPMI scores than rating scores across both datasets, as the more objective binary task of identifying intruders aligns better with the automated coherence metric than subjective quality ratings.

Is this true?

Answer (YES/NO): NO